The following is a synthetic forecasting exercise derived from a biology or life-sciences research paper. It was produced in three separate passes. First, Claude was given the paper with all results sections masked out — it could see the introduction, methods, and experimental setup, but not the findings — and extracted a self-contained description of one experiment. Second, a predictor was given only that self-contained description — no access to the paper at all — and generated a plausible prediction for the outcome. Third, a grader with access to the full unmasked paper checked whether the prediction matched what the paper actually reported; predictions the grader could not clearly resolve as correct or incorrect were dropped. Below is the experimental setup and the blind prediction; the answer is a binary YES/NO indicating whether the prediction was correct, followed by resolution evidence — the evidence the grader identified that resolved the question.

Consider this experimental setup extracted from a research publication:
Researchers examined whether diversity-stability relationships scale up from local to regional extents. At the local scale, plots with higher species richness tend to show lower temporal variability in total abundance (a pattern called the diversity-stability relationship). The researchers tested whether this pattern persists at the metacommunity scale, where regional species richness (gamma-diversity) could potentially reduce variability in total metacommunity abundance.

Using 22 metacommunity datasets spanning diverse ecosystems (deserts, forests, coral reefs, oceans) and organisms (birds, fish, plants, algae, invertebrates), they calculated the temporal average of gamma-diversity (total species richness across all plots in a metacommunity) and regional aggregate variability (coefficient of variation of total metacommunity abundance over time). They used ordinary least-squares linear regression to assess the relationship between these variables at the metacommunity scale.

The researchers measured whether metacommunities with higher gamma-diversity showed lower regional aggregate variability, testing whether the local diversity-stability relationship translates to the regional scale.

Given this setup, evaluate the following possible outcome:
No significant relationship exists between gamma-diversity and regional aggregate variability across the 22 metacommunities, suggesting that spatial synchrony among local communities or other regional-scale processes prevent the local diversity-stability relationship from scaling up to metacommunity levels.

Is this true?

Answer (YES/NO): YES